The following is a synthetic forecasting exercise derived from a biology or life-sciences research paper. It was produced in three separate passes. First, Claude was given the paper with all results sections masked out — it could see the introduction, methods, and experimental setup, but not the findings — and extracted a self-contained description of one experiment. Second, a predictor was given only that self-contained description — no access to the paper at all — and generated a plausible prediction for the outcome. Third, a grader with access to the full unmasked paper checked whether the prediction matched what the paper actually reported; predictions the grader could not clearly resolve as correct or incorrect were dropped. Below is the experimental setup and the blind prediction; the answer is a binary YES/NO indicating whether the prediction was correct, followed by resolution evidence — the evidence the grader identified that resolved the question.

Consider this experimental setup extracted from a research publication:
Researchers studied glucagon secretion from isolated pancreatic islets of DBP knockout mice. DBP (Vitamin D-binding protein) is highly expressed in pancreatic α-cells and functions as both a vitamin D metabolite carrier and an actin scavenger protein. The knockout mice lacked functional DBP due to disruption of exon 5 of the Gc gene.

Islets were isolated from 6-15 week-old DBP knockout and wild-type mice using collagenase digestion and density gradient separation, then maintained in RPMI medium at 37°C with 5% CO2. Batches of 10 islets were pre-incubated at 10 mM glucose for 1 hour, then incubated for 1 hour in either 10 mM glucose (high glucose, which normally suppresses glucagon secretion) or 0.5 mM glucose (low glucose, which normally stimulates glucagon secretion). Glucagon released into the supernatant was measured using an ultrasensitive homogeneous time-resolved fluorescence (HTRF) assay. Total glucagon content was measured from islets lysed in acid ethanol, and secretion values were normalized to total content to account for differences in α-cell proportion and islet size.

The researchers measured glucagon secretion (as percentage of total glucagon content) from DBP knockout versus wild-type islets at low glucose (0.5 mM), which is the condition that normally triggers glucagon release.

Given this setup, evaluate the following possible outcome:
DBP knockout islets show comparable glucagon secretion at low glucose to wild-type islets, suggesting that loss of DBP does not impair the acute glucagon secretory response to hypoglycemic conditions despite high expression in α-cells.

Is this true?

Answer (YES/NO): NO